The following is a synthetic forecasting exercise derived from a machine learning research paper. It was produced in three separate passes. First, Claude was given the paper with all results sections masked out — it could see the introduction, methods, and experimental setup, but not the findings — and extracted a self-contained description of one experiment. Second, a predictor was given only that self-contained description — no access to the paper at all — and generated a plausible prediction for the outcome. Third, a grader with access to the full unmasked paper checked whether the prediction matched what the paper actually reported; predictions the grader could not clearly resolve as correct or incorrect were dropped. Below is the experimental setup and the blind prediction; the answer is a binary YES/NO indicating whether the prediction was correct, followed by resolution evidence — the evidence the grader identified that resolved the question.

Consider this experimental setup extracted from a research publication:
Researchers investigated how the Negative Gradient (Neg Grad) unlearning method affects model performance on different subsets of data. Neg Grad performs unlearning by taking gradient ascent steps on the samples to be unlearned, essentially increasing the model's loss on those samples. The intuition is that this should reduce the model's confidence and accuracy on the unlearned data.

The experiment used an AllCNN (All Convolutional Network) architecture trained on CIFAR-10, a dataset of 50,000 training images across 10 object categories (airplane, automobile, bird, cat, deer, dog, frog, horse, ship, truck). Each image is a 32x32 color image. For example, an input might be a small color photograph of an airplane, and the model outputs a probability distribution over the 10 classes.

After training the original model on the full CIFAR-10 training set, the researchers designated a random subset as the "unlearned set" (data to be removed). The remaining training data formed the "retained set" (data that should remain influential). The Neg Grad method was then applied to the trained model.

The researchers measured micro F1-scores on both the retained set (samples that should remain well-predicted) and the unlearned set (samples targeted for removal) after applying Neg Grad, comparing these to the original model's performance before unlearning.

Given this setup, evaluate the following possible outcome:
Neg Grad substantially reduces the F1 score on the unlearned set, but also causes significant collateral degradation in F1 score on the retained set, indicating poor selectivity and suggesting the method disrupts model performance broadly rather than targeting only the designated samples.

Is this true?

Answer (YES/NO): YES